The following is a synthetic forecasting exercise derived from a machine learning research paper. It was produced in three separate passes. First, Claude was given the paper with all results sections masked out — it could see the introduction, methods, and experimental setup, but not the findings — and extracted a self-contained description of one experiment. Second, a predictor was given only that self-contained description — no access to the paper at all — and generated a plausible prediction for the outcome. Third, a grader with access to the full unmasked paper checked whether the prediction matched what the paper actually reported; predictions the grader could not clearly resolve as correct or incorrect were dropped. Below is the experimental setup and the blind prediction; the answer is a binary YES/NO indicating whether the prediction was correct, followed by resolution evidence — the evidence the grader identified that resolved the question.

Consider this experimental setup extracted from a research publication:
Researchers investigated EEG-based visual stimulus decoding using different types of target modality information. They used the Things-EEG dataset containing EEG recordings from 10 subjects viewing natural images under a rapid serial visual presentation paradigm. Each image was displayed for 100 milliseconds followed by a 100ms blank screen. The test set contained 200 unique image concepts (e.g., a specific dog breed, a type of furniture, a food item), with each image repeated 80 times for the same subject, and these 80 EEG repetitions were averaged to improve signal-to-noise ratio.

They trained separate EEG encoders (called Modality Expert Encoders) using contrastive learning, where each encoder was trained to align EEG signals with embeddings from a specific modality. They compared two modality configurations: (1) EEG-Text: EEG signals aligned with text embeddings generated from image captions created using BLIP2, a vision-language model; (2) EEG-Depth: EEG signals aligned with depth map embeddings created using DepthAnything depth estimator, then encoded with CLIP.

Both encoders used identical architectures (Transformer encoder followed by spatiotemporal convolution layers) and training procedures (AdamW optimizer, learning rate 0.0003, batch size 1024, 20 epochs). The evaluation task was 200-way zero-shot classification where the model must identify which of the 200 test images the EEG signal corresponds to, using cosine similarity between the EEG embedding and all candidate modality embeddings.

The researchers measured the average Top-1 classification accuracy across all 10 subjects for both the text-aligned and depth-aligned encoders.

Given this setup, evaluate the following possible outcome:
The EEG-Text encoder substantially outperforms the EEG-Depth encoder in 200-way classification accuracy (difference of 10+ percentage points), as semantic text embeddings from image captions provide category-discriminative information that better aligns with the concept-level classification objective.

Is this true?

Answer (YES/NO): NO